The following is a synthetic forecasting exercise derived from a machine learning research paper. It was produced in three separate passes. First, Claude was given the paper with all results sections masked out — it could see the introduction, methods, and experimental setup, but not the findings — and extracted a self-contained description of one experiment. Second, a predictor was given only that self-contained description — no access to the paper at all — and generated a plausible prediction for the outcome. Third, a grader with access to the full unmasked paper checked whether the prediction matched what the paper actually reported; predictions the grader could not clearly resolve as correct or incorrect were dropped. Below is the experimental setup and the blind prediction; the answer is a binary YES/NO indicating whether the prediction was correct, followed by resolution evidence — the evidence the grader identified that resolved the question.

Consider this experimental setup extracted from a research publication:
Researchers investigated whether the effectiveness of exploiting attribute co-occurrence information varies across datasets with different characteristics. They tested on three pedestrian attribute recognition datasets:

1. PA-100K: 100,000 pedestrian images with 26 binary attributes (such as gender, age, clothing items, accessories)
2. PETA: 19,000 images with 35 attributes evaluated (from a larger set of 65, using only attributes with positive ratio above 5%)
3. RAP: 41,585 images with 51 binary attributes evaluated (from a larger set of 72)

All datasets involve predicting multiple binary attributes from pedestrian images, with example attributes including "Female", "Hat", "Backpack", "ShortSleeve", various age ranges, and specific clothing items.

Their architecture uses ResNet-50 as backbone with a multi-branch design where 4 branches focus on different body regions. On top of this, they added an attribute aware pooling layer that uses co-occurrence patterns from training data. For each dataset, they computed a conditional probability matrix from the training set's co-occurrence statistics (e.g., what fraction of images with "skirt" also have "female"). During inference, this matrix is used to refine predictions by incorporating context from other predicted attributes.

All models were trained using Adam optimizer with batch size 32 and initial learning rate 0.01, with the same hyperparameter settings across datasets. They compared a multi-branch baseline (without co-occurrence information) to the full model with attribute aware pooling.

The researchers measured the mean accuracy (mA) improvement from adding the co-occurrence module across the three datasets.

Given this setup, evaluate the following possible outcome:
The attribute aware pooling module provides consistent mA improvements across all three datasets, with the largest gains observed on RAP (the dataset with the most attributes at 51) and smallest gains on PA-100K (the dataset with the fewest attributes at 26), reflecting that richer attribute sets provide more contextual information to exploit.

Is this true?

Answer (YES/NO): NO